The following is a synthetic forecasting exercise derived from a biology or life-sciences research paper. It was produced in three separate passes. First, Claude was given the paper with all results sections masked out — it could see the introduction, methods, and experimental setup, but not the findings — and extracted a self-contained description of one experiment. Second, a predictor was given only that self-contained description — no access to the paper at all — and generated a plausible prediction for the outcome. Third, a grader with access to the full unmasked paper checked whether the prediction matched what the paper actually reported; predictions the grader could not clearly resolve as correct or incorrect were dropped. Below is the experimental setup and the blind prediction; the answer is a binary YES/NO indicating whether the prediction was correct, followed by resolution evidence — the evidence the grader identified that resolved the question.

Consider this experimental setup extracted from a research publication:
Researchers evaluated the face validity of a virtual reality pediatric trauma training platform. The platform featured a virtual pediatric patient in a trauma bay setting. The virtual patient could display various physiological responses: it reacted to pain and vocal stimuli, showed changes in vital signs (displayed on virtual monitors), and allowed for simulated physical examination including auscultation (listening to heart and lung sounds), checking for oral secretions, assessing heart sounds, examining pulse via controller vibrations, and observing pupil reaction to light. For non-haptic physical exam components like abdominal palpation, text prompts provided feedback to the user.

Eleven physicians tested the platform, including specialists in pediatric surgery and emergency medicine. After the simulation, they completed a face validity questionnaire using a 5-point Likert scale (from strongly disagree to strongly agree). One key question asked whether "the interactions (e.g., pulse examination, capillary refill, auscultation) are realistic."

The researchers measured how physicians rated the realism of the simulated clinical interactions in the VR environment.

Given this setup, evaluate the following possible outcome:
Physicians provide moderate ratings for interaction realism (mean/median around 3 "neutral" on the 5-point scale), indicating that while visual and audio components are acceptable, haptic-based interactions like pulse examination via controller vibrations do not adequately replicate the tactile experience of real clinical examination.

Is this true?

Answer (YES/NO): NO